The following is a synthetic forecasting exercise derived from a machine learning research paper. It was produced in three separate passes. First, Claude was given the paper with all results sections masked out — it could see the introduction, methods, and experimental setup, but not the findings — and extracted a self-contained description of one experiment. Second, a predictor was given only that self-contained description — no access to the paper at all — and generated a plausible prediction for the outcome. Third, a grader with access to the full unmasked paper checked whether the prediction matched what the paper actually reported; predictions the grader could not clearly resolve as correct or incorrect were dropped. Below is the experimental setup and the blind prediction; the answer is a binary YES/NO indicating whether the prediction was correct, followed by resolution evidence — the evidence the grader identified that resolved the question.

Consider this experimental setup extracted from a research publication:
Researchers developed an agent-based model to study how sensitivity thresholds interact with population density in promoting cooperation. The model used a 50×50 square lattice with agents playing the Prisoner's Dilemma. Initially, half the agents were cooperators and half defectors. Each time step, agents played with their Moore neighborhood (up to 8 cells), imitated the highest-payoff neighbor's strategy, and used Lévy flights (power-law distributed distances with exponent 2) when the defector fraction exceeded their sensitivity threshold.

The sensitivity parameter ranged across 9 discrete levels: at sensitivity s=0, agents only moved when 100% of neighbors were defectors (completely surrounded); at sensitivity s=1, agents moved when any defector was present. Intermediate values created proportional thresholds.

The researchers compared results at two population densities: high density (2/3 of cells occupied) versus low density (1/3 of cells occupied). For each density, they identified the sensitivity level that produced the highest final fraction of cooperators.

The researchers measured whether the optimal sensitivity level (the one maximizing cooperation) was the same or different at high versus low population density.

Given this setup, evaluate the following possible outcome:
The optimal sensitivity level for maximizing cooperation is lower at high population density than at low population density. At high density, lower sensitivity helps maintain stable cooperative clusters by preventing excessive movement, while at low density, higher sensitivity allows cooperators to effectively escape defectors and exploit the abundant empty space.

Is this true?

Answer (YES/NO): NO